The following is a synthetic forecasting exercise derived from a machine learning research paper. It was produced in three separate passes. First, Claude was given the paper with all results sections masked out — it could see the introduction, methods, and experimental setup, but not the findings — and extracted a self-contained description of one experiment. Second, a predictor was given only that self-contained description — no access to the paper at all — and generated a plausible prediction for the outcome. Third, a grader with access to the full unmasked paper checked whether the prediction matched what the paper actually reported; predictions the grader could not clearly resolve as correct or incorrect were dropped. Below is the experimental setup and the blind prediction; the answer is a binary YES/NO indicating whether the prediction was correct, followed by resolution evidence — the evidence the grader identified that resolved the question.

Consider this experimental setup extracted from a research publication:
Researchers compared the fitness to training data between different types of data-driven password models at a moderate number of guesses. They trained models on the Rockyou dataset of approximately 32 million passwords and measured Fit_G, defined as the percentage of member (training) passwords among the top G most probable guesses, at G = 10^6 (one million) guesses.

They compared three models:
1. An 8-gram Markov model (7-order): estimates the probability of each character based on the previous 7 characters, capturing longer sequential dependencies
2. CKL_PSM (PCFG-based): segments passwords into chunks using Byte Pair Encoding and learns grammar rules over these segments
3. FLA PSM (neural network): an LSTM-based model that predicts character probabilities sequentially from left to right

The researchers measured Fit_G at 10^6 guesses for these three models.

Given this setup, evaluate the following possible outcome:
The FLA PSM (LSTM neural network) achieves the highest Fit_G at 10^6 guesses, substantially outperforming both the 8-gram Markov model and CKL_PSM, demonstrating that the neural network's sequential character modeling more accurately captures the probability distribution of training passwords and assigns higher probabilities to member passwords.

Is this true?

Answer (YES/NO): NO